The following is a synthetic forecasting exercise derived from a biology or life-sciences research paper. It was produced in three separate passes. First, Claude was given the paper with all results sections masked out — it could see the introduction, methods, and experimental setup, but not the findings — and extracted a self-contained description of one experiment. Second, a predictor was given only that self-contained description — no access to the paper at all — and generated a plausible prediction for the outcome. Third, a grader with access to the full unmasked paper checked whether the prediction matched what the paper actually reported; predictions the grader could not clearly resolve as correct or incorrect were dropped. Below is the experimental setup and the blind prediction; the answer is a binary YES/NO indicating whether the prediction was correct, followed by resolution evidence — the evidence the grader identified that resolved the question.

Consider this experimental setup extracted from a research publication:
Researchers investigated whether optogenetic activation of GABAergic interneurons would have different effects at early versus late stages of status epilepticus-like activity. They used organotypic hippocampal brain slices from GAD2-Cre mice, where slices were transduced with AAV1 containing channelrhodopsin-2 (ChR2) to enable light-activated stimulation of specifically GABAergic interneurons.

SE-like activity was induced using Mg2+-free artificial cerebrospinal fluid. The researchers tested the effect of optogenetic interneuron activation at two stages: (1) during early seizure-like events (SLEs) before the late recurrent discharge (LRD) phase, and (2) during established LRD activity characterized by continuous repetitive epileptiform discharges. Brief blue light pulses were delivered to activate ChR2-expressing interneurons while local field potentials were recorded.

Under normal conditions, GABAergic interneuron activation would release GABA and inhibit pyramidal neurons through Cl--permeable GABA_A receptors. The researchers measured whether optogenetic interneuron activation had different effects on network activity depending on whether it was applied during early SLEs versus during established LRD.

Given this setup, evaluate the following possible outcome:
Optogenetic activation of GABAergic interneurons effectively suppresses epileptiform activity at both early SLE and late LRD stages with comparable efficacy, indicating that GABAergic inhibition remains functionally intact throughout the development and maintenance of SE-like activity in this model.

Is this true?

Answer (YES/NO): NO